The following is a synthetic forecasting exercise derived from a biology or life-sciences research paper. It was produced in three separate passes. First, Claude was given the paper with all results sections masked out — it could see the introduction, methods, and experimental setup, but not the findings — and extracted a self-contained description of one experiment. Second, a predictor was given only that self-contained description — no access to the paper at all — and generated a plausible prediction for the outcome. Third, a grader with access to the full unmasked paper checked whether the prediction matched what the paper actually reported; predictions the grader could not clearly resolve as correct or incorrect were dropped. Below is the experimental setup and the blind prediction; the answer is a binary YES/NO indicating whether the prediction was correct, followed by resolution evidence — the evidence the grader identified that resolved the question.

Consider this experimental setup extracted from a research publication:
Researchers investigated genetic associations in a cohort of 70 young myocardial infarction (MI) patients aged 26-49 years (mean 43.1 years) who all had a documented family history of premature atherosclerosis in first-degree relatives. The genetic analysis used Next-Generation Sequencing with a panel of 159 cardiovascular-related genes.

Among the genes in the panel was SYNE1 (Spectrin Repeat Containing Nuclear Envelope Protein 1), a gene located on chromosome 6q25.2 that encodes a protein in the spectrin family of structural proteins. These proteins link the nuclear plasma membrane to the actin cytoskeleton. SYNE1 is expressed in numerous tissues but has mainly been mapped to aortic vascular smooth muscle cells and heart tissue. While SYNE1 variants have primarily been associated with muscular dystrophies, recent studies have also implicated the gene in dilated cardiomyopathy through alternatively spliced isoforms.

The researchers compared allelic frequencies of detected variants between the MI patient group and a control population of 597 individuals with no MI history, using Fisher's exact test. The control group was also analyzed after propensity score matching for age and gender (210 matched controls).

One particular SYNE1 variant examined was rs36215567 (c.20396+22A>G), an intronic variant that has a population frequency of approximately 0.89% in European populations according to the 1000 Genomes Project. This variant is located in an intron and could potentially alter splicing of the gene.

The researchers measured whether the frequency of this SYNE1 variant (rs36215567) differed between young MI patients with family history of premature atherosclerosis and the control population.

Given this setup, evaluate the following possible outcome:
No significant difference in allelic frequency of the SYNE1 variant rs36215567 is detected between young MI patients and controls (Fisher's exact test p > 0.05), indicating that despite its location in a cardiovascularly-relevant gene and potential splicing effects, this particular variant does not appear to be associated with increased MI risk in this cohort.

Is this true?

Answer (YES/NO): NO